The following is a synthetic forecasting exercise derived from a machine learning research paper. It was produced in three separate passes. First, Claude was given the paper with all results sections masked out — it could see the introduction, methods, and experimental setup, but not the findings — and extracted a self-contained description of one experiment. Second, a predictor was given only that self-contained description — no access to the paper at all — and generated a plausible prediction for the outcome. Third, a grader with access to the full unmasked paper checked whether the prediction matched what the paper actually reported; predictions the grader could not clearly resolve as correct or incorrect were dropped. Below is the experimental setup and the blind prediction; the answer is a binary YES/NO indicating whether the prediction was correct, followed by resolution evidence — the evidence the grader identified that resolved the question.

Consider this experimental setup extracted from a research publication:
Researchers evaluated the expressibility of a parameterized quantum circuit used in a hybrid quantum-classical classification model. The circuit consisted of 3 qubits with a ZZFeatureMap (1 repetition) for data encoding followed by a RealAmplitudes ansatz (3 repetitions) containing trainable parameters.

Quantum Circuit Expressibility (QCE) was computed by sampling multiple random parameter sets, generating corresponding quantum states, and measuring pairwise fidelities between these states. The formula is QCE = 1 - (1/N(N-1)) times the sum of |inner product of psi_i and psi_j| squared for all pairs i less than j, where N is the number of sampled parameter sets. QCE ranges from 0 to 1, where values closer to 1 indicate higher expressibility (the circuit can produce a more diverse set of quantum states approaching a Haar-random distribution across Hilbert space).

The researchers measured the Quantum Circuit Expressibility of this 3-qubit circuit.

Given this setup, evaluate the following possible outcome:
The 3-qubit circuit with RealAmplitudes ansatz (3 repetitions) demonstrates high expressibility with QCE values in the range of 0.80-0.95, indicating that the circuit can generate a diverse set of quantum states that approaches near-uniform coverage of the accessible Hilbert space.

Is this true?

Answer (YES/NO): YES